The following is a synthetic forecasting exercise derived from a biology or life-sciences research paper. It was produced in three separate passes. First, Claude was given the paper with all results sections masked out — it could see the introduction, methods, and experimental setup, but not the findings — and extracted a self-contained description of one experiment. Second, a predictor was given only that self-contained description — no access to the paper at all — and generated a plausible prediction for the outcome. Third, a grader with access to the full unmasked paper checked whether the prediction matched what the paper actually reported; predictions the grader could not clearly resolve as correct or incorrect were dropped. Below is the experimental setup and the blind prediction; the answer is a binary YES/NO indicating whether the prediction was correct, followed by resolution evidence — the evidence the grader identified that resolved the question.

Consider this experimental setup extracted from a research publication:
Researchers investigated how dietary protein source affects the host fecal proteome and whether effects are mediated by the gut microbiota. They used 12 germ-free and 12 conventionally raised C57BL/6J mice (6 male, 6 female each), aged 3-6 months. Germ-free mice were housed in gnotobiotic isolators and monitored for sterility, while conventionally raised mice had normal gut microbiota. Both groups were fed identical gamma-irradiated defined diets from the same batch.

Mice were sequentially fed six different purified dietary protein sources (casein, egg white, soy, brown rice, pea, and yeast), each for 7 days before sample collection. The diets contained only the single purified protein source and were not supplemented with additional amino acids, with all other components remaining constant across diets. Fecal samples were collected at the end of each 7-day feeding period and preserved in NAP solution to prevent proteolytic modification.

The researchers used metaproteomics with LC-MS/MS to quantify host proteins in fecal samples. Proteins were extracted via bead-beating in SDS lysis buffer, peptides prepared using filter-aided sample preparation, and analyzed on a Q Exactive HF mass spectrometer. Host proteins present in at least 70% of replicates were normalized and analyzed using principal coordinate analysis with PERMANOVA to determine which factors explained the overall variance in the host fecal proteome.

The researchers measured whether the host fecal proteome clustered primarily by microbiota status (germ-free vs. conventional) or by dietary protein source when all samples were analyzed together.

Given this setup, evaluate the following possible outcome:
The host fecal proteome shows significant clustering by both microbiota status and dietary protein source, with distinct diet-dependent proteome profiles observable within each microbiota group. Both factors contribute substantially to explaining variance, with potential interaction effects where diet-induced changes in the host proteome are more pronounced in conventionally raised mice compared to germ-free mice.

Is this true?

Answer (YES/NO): NO